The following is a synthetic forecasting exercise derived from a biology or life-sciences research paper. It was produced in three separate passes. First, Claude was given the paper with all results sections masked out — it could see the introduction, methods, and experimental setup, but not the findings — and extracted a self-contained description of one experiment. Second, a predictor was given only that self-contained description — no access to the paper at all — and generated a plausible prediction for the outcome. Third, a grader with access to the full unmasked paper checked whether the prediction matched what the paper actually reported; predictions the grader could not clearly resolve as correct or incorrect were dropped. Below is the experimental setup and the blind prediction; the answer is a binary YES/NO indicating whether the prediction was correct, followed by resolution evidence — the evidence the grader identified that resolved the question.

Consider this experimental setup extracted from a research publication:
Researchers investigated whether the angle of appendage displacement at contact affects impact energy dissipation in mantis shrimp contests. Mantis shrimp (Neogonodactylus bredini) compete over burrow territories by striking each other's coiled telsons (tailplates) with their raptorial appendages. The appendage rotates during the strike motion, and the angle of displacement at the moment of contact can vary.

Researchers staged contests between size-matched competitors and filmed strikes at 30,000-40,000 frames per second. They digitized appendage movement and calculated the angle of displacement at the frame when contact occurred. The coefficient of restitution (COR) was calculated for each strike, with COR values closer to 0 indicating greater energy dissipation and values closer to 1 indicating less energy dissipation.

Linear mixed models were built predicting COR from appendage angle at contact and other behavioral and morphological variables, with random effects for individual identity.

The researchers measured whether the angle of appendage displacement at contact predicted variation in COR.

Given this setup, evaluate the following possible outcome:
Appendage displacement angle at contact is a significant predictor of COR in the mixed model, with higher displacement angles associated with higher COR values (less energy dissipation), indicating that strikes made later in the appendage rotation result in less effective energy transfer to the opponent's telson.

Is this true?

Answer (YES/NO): NO